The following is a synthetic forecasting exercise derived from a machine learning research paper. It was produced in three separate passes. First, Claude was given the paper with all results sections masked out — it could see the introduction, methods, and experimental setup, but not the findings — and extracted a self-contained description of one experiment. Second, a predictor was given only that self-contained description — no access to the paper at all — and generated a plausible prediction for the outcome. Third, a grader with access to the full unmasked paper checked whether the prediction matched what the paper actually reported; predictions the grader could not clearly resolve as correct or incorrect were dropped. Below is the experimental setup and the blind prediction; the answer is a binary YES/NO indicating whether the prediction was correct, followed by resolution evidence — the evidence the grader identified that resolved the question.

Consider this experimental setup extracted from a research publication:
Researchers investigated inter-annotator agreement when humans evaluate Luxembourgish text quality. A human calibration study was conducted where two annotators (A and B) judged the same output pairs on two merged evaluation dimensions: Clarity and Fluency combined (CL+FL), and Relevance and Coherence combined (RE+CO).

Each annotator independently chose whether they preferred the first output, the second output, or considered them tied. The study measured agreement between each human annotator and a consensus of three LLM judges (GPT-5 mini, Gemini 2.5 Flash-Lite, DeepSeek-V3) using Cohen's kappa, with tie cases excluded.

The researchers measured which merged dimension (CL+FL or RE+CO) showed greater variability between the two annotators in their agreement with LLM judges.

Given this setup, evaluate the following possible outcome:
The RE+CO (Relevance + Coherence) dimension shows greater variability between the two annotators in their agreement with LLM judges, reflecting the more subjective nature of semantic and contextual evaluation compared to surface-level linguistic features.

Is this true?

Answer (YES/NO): YES